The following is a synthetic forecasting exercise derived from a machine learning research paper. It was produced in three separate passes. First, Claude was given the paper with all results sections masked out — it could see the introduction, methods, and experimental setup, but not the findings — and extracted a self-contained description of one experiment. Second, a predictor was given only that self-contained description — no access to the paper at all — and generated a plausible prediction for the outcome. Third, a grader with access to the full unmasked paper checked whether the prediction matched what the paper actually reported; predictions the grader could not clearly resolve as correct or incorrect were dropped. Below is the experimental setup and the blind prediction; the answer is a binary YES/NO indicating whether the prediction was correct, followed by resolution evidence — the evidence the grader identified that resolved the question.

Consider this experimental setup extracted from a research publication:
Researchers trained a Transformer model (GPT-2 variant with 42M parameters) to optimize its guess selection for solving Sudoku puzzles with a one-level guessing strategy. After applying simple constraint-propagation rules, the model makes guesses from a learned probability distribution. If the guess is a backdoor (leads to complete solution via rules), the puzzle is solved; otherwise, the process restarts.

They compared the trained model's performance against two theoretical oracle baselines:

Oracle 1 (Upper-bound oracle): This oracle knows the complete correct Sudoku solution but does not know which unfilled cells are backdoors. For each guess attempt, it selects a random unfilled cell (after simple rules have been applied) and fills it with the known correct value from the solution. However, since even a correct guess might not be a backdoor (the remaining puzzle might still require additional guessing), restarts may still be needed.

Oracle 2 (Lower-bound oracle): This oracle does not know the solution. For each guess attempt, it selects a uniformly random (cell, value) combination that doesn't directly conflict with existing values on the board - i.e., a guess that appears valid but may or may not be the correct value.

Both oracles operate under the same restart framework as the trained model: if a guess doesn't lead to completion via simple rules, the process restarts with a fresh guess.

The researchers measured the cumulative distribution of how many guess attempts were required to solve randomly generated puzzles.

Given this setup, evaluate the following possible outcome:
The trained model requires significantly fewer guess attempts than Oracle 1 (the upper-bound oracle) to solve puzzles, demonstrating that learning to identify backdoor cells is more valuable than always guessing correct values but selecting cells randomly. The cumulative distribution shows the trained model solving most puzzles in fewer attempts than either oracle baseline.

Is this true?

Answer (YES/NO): YES